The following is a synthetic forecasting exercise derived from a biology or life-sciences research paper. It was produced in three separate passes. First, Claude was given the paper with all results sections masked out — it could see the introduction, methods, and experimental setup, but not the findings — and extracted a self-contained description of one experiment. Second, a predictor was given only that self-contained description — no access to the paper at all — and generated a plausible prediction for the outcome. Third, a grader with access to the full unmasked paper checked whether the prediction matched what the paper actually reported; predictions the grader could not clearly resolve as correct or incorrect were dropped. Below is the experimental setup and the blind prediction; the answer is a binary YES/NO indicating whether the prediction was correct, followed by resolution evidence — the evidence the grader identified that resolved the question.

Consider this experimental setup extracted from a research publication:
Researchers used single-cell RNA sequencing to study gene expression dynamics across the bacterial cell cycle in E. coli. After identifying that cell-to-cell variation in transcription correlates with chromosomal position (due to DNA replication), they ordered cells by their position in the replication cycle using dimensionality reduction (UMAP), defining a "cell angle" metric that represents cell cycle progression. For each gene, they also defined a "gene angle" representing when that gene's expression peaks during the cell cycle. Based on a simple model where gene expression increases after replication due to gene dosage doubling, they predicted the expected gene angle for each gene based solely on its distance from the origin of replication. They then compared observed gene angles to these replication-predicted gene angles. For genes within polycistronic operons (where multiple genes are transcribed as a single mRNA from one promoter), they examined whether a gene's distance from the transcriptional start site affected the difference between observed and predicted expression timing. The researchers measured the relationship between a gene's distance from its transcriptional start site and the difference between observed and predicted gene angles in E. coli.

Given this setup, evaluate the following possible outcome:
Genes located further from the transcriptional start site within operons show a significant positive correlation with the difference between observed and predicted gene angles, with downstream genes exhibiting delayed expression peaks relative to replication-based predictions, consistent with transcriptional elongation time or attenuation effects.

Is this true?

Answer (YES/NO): YES